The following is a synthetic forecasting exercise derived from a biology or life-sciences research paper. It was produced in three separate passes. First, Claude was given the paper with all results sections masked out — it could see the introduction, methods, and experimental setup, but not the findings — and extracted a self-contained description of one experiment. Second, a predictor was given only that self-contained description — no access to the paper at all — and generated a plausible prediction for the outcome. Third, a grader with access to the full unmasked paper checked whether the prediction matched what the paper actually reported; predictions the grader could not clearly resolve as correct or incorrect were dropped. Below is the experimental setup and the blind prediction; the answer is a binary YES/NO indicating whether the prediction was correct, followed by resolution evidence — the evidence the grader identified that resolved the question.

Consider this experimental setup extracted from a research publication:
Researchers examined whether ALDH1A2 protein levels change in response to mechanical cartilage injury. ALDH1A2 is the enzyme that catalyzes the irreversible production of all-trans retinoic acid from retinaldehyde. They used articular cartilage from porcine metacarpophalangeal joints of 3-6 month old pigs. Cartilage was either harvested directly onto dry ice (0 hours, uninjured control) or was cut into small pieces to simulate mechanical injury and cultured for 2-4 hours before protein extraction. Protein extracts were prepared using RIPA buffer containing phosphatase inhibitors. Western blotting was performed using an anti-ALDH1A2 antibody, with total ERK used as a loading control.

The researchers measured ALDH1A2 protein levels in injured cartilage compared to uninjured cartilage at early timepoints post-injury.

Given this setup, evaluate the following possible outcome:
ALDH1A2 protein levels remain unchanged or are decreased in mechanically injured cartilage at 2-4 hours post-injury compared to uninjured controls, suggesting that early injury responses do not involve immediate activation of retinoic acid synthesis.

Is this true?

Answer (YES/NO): YES